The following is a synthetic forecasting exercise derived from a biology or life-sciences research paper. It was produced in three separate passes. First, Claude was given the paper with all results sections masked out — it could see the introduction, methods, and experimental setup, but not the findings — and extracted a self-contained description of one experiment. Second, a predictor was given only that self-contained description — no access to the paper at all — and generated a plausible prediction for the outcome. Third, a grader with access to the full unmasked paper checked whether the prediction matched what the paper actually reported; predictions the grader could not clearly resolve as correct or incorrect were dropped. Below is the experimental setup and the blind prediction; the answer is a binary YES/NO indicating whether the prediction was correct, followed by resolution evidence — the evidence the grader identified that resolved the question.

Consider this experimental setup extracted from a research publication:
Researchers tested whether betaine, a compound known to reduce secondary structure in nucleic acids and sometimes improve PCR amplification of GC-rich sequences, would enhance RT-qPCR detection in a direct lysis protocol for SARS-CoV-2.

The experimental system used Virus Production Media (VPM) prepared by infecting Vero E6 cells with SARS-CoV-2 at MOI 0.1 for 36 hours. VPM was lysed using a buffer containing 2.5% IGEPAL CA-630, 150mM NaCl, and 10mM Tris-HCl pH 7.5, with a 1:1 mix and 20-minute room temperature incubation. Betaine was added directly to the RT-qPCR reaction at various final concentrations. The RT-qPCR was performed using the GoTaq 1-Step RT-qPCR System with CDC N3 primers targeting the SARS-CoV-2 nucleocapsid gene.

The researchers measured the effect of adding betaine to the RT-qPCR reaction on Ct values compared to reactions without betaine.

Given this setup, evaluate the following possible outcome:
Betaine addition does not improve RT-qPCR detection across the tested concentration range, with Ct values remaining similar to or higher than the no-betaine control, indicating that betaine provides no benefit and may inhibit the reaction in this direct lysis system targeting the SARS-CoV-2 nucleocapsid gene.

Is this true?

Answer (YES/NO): YES